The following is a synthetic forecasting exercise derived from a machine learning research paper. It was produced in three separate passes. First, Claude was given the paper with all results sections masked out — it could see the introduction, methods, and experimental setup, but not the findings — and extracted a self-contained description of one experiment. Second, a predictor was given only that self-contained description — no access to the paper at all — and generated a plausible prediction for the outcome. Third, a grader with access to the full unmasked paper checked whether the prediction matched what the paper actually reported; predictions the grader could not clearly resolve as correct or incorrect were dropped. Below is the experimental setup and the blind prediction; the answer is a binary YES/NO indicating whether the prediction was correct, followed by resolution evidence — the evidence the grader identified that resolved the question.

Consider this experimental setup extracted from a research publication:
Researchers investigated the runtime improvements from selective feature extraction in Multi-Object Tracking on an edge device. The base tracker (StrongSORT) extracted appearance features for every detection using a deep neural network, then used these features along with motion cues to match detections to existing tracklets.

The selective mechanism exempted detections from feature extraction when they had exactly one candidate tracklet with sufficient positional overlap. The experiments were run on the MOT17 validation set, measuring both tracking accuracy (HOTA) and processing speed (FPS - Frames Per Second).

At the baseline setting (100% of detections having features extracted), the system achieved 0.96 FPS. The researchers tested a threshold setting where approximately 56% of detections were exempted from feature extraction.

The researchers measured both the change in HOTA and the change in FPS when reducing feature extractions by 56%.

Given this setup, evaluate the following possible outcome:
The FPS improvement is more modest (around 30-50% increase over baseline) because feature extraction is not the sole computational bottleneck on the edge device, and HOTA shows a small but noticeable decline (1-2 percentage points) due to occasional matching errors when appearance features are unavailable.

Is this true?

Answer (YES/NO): NO